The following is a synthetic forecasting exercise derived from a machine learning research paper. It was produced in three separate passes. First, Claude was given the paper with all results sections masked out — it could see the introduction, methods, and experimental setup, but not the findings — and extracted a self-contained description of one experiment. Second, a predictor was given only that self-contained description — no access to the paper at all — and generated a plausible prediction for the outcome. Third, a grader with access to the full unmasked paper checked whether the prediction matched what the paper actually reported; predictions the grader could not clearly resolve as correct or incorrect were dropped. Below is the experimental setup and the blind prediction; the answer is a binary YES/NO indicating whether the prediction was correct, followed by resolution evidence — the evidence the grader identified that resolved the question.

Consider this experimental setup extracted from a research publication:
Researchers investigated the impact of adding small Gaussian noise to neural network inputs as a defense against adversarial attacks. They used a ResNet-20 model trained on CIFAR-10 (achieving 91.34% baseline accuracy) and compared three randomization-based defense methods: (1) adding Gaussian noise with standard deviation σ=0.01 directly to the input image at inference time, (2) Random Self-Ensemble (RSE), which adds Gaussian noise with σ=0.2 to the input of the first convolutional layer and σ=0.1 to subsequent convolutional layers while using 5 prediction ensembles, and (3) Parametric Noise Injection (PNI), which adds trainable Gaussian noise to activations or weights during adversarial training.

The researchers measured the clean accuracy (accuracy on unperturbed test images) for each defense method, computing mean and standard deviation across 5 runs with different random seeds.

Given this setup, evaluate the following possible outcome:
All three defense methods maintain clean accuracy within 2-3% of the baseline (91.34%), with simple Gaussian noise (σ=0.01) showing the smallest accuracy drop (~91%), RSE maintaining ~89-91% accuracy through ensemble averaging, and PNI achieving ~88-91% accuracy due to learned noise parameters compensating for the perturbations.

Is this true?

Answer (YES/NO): NO